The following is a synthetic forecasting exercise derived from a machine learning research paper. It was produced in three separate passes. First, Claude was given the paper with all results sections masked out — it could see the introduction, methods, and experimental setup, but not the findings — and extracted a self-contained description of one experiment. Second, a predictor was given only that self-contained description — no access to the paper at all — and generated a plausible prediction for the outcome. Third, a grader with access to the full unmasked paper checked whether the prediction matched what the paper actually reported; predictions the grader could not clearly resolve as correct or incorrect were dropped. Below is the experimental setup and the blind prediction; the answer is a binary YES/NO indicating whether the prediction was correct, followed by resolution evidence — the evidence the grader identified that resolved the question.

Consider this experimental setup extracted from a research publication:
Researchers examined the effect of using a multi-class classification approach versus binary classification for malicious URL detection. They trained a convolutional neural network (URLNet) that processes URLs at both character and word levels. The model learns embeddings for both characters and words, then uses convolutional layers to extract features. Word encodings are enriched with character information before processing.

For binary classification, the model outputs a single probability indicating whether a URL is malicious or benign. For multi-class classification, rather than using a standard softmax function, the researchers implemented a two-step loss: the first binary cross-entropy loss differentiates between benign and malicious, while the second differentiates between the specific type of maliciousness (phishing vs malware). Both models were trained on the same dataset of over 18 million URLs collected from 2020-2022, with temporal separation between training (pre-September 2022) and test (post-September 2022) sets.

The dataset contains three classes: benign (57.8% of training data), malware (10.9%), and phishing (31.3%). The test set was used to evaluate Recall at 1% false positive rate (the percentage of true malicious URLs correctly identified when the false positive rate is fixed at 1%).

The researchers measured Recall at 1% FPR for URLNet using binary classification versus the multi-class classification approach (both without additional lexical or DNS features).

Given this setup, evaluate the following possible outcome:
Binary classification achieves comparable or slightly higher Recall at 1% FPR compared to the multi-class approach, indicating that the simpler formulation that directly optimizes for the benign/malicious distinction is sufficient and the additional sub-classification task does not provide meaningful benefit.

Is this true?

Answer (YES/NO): NO